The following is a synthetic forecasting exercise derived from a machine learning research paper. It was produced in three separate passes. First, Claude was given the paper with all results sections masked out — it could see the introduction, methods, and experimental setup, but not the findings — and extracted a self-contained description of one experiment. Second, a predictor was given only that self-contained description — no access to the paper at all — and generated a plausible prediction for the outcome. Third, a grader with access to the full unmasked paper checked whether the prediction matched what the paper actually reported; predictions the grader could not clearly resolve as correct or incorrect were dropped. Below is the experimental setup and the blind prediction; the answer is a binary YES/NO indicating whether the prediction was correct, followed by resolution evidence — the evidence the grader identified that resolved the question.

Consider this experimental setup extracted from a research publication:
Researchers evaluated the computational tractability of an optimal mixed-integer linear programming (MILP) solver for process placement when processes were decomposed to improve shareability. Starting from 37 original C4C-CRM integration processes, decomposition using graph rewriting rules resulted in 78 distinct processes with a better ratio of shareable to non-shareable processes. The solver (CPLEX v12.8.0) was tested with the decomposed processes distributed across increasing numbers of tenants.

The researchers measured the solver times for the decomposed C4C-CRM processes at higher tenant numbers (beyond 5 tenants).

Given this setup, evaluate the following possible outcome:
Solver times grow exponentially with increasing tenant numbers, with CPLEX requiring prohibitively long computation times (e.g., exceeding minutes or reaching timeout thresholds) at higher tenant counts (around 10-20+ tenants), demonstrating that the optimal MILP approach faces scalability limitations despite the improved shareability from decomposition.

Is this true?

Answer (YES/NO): NO